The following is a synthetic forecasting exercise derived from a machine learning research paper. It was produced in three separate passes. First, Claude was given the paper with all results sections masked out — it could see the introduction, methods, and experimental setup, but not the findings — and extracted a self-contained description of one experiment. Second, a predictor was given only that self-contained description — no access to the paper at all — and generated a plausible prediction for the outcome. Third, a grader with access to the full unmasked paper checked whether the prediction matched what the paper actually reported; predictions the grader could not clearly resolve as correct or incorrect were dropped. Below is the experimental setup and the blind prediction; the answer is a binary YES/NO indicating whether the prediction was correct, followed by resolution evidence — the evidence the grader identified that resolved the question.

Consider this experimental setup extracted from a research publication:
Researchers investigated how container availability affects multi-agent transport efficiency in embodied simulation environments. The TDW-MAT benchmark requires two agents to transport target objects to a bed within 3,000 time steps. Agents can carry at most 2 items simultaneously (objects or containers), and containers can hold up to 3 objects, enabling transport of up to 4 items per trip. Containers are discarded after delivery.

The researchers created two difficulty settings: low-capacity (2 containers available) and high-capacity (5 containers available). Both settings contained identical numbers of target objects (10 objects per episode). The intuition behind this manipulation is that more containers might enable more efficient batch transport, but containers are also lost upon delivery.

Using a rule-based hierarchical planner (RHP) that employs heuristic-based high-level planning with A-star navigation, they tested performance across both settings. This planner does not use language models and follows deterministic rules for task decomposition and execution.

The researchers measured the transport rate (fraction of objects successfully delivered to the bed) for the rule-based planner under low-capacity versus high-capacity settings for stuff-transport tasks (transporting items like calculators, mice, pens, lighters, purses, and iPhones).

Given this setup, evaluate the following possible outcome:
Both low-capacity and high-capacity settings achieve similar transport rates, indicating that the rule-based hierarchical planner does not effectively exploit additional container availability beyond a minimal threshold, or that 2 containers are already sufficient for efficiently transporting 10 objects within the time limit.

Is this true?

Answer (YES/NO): NO